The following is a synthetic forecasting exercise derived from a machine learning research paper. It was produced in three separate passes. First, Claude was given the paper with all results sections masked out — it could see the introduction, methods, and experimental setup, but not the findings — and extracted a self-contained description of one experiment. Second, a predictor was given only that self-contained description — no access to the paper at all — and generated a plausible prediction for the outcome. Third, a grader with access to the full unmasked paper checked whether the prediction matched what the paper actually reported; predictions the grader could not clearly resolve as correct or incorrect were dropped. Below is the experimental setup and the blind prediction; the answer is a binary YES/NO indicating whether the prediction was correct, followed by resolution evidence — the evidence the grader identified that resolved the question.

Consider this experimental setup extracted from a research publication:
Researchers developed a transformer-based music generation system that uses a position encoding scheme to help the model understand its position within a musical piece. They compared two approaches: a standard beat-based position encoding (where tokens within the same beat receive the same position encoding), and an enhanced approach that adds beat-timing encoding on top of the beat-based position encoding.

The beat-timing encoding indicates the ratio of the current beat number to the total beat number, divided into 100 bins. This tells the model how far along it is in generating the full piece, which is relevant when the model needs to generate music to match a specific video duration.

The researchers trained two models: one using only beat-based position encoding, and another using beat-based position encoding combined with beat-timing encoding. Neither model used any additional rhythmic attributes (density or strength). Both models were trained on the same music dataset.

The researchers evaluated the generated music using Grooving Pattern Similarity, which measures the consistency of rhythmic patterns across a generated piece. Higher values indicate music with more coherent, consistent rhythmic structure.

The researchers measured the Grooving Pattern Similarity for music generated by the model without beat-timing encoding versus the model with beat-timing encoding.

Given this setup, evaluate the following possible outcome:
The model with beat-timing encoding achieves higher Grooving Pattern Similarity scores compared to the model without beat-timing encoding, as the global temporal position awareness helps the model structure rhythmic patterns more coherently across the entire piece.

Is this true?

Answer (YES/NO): YES